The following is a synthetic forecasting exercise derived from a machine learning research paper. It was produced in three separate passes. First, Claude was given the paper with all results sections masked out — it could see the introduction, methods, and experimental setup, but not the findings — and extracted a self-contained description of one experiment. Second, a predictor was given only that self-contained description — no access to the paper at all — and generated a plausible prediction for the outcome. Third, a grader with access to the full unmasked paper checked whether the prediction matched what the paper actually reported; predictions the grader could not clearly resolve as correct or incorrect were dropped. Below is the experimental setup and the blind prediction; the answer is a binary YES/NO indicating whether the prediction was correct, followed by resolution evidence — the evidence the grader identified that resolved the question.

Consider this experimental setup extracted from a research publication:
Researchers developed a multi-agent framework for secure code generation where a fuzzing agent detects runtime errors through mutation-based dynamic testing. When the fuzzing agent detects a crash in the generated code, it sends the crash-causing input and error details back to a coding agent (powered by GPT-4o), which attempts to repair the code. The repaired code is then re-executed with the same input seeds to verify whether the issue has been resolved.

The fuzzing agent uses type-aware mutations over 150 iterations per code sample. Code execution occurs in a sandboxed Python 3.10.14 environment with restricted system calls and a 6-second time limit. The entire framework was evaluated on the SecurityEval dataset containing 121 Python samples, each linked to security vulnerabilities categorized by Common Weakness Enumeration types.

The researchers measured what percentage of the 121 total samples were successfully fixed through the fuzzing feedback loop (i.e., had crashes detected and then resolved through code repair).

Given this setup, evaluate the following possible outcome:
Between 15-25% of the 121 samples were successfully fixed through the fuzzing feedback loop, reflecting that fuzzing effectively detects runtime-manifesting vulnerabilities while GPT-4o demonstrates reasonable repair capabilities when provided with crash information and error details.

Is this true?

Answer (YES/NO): NO